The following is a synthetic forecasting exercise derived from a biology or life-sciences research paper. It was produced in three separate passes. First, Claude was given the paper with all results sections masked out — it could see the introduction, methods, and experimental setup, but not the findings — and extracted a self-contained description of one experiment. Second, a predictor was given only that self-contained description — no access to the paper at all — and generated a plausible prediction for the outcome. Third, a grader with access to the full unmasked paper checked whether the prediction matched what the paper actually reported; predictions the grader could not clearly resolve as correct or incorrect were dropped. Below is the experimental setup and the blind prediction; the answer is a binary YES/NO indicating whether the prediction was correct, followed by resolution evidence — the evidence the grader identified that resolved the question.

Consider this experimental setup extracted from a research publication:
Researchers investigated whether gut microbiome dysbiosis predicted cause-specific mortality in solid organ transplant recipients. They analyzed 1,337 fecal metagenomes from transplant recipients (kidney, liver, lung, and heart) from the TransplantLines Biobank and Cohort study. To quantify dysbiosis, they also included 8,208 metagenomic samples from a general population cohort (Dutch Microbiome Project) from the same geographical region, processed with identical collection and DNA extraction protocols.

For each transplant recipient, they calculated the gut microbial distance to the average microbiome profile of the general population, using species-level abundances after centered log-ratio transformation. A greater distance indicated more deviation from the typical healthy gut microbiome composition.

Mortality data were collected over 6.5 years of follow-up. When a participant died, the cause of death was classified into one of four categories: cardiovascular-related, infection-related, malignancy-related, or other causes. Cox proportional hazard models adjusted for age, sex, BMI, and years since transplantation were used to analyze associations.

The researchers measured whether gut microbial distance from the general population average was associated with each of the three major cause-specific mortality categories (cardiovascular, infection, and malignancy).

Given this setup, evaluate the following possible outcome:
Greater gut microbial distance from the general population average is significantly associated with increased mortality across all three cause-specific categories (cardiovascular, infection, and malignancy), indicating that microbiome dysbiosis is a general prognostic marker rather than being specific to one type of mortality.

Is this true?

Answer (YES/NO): YES